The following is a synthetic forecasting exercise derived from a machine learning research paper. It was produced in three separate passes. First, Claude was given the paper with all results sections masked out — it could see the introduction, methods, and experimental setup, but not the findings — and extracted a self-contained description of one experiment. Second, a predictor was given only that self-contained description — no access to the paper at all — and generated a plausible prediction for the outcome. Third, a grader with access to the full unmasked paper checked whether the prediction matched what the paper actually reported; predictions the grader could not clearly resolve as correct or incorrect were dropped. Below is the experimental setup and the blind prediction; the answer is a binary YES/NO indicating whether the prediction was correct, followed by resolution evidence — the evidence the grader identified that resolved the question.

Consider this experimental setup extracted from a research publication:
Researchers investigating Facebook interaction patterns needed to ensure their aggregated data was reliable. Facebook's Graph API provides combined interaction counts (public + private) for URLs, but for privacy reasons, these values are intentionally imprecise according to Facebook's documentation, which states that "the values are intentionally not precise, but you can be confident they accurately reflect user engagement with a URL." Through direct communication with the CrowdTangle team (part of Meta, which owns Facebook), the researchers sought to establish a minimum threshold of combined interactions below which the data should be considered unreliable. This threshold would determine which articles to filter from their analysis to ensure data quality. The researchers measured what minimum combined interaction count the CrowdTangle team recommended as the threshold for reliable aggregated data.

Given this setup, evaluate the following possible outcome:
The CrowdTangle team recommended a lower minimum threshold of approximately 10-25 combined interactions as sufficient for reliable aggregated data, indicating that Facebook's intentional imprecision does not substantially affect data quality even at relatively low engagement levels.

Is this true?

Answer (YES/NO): NO